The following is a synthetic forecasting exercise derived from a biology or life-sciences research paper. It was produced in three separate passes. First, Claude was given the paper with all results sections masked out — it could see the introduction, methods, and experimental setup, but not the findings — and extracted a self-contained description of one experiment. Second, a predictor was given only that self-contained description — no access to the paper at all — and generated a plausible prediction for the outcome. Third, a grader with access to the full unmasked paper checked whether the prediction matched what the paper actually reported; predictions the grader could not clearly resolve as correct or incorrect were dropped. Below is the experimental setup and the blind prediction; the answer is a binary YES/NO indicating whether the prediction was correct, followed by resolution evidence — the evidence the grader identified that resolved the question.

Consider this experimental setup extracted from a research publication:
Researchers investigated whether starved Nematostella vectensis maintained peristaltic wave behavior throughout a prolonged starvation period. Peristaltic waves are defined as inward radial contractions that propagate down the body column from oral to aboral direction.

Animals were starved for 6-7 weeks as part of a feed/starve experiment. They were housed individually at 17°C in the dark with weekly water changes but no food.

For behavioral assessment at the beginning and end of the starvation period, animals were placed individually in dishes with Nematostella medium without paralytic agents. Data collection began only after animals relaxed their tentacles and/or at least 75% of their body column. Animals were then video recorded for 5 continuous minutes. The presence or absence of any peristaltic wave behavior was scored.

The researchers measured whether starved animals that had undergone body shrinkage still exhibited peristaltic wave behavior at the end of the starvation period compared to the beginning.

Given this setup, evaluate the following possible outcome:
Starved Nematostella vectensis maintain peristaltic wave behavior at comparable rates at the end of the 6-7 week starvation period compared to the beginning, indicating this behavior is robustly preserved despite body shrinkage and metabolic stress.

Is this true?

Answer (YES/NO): NO